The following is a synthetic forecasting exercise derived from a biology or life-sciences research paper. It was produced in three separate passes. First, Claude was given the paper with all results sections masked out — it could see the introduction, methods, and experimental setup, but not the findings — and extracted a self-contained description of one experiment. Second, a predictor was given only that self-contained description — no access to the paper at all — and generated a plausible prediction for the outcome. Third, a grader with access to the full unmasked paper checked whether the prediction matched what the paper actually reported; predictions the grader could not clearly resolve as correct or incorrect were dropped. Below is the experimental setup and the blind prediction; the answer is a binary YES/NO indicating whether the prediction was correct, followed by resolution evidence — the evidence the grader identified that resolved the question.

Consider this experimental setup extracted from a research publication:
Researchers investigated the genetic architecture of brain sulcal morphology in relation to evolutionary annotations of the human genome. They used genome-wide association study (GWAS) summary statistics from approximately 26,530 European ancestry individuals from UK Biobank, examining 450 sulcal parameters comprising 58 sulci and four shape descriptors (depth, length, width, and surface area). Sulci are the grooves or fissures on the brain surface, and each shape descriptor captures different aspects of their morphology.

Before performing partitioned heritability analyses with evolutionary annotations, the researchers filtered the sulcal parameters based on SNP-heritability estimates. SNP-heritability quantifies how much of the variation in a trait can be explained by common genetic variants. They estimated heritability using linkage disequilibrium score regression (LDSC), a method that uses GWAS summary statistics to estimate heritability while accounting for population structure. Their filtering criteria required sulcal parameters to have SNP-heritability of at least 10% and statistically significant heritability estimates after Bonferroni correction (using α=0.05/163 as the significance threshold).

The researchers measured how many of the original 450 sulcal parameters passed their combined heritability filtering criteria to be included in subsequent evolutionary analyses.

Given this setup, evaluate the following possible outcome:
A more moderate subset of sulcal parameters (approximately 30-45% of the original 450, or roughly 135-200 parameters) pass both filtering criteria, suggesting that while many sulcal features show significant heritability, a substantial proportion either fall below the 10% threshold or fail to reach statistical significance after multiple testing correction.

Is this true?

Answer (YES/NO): YES